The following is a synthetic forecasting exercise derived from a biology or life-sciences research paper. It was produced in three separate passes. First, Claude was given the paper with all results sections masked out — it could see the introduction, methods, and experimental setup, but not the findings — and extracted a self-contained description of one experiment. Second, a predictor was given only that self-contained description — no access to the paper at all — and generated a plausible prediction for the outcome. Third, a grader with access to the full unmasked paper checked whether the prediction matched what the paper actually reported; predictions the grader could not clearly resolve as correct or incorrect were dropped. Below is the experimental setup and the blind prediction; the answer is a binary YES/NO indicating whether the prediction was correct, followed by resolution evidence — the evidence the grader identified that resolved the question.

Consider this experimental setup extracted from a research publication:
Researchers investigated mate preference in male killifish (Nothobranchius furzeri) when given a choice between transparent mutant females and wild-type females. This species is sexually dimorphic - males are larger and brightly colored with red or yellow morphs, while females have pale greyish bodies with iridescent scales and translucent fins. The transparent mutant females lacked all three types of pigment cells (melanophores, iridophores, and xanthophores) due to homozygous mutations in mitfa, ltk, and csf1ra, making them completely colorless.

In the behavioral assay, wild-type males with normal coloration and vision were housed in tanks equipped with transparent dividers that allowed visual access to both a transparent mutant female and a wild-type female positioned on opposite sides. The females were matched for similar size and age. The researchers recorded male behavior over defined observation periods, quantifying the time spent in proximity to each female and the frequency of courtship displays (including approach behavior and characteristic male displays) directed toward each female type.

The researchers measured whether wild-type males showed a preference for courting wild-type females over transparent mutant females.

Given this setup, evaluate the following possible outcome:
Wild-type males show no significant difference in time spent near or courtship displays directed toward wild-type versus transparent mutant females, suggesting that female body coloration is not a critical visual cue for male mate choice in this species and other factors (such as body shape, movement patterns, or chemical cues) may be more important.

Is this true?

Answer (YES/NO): NO